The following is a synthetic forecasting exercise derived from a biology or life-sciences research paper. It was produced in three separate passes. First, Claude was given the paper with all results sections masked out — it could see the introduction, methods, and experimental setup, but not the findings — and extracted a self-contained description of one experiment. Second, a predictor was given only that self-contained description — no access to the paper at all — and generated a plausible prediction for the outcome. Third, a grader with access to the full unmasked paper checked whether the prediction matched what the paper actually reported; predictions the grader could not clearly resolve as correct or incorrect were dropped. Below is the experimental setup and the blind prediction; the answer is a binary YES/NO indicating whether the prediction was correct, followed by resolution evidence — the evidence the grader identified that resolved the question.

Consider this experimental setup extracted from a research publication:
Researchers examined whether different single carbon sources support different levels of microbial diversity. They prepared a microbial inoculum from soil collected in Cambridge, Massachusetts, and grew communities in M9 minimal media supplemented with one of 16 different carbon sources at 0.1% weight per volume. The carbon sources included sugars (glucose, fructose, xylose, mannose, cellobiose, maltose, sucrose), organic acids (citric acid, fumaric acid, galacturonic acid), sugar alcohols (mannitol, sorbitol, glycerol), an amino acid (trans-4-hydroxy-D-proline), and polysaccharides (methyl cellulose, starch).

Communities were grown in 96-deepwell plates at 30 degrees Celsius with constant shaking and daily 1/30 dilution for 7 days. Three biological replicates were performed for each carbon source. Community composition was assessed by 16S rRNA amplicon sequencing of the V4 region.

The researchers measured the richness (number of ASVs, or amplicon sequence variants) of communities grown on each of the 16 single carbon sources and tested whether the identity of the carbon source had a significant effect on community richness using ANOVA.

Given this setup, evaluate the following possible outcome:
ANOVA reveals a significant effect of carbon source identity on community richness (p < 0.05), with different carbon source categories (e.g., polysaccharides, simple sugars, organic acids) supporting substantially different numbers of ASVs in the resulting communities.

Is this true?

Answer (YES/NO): YES